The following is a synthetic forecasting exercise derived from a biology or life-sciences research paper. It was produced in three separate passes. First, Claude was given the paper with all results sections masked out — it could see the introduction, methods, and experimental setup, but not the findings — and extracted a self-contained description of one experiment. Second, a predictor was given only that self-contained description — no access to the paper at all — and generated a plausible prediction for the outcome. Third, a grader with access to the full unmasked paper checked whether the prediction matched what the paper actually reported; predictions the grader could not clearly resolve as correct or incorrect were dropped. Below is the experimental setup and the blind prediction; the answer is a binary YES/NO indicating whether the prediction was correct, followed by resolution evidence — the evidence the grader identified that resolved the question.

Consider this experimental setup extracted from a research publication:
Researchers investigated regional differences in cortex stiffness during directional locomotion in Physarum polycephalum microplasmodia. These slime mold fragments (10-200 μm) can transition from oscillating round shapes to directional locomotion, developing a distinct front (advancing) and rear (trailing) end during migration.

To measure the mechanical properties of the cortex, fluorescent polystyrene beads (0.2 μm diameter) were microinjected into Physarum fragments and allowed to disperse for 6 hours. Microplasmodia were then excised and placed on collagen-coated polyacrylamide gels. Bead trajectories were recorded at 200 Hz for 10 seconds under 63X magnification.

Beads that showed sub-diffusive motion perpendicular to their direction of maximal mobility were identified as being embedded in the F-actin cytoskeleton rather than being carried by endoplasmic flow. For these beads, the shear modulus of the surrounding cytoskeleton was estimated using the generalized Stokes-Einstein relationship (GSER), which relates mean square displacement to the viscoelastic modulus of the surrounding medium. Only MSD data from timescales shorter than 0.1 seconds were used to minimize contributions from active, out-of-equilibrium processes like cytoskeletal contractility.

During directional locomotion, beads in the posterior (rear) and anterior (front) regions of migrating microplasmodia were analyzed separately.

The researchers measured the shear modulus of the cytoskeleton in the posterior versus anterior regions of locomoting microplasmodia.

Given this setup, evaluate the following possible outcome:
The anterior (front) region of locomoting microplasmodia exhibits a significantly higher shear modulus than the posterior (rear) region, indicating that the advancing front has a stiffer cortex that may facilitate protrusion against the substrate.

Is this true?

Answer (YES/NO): NO